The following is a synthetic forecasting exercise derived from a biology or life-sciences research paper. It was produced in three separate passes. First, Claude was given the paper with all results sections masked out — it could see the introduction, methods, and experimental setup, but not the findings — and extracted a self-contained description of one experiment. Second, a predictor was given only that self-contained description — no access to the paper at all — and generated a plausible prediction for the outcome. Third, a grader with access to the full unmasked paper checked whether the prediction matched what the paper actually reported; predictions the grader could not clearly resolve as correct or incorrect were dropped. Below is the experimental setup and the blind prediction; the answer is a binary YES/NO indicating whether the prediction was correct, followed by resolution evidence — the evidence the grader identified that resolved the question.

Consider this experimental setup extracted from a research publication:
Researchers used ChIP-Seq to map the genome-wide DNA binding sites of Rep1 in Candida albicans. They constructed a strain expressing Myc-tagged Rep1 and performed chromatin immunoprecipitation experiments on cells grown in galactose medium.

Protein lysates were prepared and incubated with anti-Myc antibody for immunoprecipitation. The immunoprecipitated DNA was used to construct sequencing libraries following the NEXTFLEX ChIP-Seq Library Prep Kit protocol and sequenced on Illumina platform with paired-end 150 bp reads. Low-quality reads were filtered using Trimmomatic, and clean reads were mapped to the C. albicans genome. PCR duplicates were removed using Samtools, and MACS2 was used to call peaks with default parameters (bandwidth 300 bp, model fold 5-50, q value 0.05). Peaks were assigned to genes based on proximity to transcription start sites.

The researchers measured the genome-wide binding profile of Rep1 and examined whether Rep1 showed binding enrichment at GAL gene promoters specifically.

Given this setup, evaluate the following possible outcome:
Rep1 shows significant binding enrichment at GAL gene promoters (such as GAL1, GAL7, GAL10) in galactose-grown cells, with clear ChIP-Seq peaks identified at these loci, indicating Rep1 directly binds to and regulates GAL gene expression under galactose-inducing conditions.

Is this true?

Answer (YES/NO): YES